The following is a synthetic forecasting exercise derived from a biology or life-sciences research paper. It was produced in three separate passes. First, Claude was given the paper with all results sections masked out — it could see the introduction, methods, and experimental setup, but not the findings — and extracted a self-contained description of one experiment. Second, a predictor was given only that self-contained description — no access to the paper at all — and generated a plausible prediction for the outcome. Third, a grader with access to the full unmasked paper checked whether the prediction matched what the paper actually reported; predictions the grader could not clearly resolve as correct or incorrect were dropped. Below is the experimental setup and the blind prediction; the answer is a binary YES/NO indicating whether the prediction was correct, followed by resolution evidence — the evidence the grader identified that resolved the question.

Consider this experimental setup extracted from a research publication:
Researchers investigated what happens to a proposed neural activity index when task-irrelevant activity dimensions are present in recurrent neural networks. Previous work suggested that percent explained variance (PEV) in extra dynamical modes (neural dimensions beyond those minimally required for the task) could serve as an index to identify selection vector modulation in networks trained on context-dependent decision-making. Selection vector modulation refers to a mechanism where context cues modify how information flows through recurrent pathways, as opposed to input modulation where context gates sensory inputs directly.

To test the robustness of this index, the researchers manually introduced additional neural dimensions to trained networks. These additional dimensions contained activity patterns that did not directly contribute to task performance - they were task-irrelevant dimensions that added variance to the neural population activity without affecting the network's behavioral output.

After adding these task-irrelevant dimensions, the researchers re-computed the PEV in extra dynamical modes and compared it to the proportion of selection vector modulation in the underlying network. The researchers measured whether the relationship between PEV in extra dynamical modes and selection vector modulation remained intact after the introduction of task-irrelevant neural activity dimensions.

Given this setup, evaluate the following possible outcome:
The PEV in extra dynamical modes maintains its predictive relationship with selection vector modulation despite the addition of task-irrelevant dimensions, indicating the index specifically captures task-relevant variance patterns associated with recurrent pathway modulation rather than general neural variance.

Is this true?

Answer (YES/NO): NO